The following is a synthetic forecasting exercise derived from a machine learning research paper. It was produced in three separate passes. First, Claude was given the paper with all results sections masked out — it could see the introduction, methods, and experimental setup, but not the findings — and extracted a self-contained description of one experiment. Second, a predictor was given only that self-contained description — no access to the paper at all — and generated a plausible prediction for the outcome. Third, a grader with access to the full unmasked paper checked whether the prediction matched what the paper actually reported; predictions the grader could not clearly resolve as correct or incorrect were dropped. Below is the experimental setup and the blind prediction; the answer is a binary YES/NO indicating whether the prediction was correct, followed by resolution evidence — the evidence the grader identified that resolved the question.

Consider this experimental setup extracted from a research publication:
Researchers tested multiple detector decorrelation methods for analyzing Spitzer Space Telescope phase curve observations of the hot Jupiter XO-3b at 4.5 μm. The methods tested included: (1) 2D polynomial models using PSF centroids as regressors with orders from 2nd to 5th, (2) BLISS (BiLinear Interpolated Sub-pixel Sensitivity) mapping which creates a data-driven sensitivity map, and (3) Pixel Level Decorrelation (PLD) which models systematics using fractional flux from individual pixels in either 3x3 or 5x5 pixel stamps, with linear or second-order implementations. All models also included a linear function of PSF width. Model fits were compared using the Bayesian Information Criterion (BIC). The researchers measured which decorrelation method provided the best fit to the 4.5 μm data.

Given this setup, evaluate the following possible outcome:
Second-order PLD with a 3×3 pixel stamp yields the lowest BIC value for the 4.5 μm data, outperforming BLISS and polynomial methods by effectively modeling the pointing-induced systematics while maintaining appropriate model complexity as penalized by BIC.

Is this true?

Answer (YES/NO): NO